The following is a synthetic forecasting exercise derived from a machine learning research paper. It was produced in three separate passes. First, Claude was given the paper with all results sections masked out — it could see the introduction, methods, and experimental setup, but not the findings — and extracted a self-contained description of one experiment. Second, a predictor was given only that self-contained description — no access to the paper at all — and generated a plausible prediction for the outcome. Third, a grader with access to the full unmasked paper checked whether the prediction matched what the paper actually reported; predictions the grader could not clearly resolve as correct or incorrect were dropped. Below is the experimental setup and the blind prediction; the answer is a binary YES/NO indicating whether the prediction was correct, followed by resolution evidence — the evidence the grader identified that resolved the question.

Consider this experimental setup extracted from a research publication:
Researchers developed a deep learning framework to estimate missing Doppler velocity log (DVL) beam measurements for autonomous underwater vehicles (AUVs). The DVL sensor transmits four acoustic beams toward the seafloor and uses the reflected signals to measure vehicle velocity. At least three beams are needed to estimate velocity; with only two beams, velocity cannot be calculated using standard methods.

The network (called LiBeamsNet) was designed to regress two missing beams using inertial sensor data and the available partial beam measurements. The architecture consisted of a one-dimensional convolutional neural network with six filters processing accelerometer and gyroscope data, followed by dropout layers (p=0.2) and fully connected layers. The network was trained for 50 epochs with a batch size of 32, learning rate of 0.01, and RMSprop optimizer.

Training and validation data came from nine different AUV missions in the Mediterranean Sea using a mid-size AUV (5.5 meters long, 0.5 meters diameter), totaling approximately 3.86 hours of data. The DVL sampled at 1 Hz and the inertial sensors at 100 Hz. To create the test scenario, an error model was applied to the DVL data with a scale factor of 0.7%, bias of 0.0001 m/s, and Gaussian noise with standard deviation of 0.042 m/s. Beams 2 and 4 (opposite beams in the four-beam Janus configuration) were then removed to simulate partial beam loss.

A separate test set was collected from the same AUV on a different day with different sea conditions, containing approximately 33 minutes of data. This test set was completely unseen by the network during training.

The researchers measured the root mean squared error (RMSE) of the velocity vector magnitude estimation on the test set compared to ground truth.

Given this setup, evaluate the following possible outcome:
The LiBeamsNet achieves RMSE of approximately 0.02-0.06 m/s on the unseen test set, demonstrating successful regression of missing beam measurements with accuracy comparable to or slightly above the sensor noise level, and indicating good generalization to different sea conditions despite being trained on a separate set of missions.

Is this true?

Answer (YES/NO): NO